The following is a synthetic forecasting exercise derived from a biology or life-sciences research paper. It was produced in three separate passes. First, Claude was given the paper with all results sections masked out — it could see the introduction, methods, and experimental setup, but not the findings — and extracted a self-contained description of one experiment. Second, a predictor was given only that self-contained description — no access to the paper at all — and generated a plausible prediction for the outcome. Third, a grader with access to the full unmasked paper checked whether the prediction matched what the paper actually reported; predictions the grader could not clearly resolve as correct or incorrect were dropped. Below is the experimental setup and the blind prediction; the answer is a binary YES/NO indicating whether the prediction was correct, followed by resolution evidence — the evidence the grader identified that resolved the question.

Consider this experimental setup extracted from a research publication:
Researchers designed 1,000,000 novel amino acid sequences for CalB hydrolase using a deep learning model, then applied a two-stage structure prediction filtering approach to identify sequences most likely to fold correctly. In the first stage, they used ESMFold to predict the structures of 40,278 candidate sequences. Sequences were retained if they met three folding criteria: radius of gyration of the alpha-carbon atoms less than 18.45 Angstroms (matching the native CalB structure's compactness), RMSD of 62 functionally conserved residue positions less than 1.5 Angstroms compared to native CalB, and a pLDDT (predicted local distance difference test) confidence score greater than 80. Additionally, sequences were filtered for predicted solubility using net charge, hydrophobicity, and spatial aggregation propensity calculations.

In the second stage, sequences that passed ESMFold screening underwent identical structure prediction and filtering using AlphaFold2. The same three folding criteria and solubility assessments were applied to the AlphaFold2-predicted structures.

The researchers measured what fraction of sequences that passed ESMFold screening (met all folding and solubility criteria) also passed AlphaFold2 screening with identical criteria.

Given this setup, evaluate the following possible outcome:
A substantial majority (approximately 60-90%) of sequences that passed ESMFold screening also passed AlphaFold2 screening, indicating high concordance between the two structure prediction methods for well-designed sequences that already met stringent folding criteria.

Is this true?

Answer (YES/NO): NO